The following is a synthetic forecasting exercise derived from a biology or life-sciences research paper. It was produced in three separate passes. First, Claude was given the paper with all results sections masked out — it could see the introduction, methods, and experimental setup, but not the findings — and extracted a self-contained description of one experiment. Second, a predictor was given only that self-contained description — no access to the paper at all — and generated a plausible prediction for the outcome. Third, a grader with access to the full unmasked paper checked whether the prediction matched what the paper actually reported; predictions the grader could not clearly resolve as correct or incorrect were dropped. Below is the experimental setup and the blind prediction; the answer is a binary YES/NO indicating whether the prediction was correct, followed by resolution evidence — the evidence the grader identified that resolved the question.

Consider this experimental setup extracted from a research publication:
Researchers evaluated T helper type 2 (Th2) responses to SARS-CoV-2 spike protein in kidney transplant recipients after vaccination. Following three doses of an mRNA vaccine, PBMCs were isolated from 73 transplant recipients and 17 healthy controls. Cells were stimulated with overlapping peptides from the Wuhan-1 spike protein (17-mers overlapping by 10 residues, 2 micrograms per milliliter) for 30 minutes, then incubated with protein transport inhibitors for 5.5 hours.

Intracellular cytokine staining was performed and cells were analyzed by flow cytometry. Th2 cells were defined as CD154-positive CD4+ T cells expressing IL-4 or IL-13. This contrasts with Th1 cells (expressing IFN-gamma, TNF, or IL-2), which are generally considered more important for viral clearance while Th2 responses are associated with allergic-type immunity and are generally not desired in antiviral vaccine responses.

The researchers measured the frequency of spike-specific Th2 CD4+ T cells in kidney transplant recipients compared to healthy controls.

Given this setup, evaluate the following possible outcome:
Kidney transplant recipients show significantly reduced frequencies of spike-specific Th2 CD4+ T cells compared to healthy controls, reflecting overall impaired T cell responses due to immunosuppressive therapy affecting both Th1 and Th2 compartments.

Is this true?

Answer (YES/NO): NO